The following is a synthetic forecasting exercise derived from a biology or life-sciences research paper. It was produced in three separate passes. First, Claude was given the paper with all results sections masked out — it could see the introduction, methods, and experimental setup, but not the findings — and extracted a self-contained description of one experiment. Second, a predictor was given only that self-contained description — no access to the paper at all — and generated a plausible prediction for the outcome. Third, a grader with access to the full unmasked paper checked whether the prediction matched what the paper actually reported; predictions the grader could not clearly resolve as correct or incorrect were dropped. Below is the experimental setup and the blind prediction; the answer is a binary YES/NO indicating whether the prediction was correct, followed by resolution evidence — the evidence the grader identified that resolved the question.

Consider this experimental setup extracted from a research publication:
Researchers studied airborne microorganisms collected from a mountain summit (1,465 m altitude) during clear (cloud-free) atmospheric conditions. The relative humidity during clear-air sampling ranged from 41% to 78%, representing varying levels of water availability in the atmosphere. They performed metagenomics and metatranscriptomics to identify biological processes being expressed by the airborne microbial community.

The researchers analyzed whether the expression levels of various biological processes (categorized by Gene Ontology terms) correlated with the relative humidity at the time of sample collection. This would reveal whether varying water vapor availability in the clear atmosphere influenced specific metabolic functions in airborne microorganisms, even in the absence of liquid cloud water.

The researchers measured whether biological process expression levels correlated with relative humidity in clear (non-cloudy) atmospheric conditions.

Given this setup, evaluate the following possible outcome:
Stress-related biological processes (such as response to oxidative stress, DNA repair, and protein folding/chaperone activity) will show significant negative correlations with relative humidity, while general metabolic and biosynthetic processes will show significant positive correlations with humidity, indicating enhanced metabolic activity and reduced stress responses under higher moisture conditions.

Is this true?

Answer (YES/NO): NO